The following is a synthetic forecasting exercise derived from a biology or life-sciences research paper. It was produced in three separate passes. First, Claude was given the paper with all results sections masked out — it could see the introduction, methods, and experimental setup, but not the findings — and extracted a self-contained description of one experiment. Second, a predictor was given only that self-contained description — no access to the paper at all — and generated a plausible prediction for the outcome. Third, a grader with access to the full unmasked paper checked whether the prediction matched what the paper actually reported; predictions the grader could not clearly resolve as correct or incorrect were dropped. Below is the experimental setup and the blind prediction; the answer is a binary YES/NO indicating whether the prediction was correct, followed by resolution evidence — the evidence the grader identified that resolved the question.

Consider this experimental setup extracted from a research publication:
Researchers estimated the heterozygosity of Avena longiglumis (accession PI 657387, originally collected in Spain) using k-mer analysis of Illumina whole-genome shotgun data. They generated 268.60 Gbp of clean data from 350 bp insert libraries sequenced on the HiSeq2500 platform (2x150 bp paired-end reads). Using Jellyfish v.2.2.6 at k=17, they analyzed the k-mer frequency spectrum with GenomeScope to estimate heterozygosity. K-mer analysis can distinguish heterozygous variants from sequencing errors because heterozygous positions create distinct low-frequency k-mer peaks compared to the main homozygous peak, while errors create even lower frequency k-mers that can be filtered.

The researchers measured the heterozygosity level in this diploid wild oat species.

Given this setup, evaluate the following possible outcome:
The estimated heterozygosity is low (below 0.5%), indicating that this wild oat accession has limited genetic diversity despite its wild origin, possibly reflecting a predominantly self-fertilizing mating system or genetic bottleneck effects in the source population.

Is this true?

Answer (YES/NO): YES